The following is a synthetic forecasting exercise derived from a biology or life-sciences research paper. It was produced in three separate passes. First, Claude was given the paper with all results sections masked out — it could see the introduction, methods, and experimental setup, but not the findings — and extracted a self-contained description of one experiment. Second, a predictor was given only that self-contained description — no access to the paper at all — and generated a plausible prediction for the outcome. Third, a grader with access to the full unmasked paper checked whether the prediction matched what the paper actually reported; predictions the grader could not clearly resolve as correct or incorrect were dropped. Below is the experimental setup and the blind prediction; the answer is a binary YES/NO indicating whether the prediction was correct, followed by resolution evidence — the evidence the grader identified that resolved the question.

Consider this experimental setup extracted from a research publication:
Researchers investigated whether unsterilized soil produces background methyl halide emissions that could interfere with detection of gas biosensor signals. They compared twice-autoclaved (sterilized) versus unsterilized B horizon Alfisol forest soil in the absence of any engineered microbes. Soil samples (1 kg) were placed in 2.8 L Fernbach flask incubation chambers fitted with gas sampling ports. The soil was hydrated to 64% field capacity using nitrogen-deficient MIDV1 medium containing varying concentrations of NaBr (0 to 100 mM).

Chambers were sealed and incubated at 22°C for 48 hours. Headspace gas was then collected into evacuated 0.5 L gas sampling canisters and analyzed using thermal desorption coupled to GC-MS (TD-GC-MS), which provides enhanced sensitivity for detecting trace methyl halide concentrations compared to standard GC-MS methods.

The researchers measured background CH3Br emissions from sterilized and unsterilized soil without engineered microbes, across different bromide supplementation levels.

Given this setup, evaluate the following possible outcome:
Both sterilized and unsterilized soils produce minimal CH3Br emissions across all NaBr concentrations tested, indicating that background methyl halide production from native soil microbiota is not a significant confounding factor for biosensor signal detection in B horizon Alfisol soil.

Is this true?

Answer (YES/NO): NO